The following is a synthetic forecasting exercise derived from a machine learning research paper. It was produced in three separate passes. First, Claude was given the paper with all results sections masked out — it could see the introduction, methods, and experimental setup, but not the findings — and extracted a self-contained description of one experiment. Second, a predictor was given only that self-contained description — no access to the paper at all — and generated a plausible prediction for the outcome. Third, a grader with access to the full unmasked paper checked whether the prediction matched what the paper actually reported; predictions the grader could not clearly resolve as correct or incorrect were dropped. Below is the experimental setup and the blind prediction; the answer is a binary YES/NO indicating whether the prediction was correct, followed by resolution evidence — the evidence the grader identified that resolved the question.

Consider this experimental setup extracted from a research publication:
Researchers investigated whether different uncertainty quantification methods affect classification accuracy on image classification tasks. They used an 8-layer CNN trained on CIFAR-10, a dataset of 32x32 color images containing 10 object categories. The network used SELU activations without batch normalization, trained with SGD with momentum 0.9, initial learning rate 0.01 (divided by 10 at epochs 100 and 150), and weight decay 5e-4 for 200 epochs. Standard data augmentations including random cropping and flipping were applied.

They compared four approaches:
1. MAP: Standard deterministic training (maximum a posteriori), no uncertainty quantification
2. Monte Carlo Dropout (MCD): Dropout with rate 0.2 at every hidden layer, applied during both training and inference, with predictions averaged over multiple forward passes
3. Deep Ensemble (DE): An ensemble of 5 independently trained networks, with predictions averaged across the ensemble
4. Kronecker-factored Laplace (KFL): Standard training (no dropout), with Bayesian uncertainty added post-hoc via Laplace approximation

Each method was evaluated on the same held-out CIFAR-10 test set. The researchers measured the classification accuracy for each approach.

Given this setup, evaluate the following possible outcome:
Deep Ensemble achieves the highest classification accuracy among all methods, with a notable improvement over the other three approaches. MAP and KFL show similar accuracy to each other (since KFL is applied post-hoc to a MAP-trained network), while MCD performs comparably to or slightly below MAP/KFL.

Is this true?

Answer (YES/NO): NO